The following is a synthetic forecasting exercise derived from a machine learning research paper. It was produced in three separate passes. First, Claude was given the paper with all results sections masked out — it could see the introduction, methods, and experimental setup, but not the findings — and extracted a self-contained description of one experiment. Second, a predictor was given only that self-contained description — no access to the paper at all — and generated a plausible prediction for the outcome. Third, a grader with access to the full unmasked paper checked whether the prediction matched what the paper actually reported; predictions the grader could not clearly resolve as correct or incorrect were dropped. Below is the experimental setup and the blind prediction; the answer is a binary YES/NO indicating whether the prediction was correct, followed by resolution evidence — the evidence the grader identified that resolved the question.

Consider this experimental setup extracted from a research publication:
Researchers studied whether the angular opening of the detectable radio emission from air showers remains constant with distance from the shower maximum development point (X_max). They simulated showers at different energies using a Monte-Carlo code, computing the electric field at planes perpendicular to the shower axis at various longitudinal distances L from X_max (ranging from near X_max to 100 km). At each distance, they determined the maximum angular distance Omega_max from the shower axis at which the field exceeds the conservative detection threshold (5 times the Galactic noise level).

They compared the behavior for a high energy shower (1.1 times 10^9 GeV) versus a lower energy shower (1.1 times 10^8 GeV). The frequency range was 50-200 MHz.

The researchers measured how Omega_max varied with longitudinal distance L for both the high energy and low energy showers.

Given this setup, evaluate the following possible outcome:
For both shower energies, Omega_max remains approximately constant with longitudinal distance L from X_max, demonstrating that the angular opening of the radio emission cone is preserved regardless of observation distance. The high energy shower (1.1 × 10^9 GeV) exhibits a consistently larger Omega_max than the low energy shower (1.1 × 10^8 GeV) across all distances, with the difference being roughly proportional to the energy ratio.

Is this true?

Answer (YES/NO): NO